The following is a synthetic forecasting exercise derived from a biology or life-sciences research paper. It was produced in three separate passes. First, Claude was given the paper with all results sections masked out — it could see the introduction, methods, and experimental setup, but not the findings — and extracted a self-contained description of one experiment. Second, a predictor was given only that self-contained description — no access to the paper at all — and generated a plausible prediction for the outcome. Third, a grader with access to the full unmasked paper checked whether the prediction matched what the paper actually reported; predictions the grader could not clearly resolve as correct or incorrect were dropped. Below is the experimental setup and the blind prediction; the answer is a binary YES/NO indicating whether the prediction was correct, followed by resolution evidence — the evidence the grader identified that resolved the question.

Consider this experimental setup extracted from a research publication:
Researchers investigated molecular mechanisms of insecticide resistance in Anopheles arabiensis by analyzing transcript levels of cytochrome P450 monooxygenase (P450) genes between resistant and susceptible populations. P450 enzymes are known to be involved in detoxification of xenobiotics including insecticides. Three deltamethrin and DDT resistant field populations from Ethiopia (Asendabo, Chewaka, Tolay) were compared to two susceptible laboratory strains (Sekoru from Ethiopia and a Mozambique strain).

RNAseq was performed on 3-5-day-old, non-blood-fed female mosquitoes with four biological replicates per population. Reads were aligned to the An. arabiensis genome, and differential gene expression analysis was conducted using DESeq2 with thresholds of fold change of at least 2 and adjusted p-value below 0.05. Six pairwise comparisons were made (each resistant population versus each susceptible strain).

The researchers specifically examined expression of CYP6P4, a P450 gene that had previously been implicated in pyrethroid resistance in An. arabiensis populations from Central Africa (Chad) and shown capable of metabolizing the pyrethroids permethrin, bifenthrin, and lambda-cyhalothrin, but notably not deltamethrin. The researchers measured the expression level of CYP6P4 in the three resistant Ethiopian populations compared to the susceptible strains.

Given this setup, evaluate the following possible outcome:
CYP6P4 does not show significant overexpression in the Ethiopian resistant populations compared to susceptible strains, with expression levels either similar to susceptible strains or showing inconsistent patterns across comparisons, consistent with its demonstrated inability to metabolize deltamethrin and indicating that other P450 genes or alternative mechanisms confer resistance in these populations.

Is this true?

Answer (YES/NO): NO